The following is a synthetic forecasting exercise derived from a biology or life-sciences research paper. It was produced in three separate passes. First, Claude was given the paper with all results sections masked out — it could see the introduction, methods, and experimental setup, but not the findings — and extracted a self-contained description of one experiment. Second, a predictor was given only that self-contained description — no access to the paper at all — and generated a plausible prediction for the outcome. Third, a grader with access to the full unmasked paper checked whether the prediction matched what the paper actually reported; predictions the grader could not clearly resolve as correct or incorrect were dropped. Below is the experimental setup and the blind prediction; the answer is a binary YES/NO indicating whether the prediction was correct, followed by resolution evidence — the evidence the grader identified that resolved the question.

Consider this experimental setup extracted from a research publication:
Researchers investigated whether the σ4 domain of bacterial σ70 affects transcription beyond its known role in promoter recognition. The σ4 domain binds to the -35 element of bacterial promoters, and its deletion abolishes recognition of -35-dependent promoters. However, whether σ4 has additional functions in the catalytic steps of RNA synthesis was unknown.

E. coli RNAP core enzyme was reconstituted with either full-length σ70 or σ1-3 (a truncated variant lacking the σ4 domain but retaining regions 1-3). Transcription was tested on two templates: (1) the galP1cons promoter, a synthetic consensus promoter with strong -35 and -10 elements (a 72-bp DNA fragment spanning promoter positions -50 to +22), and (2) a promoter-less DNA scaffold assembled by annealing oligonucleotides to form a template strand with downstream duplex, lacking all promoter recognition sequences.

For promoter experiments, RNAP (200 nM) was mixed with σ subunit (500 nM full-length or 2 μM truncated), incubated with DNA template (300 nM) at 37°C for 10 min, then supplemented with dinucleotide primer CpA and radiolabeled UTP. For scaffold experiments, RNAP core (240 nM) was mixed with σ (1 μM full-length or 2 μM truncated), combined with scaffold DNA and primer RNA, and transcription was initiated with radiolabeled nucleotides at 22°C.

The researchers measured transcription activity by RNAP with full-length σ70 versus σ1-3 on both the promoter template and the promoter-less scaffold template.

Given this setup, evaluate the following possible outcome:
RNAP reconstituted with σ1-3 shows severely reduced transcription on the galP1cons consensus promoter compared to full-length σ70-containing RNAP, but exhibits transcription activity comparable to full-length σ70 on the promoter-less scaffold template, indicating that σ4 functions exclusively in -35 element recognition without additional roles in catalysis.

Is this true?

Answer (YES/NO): NO